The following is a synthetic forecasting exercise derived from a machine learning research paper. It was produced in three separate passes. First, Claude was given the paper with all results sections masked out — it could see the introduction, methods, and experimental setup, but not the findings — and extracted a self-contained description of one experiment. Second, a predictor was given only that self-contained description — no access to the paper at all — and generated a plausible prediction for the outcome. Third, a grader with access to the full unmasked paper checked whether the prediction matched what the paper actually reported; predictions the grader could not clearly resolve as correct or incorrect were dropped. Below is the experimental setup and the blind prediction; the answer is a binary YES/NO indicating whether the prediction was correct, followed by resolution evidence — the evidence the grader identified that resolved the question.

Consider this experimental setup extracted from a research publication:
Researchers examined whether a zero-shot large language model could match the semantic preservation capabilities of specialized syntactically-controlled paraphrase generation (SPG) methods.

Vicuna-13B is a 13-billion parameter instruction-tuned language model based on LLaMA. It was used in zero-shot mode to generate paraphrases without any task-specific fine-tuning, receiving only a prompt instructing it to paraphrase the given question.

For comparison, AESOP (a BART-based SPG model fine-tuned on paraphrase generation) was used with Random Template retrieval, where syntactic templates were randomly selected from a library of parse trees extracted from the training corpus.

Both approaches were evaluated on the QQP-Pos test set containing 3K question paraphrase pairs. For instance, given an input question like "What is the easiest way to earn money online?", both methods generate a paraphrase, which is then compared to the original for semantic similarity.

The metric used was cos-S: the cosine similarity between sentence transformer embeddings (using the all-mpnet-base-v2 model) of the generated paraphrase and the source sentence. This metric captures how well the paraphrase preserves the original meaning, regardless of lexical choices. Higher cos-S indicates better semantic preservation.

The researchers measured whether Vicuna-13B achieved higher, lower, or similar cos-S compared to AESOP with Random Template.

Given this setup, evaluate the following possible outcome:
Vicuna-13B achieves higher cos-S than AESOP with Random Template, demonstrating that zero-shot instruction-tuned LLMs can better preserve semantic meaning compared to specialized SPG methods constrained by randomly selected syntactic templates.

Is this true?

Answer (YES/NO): YES